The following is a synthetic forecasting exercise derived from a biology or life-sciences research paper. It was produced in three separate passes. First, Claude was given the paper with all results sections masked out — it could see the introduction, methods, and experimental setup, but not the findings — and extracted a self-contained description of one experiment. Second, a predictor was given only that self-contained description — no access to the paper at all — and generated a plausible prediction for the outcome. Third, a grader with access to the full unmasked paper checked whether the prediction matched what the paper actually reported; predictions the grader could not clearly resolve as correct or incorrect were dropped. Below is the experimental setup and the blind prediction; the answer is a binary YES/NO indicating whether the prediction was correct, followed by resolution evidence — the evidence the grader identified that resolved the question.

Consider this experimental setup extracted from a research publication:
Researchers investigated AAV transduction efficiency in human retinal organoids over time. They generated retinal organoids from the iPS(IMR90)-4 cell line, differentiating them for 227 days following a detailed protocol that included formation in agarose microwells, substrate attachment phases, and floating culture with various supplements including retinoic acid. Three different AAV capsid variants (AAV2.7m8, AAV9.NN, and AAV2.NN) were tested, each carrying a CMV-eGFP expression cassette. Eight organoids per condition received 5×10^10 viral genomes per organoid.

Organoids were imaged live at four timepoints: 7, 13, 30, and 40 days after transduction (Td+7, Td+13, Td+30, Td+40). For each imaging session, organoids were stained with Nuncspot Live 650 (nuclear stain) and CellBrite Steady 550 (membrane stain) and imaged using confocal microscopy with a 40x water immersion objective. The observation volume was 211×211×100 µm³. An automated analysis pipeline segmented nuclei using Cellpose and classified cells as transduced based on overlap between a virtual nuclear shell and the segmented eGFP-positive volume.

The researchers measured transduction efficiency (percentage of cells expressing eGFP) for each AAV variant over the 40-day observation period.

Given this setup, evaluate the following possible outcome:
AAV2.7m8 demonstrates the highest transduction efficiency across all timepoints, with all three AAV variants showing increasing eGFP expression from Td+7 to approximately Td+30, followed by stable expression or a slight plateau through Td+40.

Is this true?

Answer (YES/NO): NO